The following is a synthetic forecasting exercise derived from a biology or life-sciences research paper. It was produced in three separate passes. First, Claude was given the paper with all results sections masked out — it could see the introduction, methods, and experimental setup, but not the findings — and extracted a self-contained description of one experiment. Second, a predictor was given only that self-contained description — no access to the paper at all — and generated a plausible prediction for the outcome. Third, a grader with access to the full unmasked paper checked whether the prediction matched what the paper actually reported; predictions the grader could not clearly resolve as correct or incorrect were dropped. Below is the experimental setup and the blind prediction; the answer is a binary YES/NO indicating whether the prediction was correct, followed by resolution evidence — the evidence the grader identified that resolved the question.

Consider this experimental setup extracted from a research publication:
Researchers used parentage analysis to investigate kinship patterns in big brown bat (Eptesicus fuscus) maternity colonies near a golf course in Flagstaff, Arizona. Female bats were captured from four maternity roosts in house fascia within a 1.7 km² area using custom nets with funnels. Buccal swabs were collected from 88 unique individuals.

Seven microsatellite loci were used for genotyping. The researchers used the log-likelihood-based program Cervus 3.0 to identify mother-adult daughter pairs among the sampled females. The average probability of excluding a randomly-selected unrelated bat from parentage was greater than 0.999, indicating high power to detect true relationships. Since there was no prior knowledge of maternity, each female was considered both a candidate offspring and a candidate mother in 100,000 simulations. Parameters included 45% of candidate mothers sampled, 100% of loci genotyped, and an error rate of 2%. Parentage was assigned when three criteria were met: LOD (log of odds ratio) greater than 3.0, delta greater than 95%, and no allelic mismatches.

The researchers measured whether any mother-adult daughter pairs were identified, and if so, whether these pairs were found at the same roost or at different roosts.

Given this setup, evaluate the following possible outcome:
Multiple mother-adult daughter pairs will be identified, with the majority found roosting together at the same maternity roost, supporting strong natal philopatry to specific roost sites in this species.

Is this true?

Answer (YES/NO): NO